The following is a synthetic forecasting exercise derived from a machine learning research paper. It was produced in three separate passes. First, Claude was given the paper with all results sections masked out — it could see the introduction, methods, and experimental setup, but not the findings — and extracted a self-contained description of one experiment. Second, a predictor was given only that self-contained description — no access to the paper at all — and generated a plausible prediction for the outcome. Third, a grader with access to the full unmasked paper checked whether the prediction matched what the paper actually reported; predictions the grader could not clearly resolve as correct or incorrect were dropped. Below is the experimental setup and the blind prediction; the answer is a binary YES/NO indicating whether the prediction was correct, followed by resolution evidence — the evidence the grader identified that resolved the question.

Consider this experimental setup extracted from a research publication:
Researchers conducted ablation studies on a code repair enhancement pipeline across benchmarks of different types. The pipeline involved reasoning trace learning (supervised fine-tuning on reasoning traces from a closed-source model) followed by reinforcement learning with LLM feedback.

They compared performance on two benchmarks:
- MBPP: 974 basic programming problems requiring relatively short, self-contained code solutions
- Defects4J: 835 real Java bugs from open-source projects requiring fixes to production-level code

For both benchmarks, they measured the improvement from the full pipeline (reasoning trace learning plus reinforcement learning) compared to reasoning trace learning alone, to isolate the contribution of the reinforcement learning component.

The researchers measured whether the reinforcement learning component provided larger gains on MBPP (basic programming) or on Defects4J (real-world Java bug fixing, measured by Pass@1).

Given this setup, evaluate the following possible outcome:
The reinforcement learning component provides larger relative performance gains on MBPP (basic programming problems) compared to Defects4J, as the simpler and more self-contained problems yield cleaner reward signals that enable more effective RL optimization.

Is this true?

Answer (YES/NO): YES